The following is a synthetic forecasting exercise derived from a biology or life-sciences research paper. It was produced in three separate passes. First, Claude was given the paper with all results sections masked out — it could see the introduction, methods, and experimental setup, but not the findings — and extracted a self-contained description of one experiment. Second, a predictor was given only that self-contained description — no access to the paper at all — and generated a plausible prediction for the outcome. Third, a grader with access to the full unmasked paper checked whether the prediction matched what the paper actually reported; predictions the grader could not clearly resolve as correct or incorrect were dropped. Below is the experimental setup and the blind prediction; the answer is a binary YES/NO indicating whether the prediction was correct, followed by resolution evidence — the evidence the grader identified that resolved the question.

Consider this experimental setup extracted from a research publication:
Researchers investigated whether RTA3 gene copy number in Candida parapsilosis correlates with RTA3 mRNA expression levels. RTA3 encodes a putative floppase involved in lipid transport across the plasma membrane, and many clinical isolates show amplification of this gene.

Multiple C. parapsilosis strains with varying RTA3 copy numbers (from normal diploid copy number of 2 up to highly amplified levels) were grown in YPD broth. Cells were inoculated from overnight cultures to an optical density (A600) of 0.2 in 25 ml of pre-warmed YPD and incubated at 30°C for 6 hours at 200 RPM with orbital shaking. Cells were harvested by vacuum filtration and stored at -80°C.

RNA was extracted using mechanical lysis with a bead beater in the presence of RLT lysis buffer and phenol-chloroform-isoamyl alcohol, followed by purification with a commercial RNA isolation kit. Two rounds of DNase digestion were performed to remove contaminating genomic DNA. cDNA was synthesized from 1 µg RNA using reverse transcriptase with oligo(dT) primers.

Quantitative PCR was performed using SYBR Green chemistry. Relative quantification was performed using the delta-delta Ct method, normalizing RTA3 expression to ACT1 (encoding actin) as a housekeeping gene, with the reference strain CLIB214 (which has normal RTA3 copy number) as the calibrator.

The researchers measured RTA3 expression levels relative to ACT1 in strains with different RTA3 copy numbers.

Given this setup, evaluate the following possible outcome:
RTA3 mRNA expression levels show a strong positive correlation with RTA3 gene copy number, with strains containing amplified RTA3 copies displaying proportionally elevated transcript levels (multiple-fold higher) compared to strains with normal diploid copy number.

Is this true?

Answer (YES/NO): YES